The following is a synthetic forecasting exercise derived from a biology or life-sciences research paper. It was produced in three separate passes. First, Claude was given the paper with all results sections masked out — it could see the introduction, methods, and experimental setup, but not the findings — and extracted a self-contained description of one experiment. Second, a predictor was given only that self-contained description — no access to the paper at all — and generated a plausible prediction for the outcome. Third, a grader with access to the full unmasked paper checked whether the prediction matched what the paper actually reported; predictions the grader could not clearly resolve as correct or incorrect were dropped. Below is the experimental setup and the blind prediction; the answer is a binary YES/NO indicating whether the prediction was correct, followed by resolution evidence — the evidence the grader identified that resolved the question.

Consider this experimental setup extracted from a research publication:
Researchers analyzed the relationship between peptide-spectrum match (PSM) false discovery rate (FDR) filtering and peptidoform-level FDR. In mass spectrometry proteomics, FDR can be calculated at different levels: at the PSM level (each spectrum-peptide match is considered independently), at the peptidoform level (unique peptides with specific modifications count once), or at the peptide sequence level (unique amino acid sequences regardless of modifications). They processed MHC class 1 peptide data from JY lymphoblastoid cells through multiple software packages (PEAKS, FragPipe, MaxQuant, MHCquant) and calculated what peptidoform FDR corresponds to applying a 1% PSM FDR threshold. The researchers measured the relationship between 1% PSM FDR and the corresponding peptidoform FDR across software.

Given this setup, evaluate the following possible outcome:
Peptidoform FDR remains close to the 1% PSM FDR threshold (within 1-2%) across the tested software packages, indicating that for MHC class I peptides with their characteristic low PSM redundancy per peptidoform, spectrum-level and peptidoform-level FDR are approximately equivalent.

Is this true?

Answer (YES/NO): NO